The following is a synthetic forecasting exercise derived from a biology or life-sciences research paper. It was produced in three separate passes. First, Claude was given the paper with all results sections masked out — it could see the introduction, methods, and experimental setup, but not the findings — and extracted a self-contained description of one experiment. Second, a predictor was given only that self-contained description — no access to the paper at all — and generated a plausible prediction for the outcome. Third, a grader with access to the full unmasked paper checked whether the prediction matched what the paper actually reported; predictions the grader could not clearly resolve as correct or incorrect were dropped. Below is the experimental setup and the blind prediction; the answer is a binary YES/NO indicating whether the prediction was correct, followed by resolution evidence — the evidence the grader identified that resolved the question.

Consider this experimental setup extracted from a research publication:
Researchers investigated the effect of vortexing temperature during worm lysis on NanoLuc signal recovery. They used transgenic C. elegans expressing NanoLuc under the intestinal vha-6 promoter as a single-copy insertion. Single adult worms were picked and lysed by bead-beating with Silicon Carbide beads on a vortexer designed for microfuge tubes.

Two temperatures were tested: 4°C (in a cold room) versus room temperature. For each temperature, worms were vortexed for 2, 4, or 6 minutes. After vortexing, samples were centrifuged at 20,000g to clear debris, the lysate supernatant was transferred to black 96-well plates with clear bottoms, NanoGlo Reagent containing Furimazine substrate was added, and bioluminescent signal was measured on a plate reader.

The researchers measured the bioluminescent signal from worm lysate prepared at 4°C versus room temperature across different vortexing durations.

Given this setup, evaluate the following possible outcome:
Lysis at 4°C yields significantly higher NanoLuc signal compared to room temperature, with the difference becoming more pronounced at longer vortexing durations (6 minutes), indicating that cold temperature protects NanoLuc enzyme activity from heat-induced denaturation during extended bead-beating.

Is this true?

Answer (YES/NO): NO